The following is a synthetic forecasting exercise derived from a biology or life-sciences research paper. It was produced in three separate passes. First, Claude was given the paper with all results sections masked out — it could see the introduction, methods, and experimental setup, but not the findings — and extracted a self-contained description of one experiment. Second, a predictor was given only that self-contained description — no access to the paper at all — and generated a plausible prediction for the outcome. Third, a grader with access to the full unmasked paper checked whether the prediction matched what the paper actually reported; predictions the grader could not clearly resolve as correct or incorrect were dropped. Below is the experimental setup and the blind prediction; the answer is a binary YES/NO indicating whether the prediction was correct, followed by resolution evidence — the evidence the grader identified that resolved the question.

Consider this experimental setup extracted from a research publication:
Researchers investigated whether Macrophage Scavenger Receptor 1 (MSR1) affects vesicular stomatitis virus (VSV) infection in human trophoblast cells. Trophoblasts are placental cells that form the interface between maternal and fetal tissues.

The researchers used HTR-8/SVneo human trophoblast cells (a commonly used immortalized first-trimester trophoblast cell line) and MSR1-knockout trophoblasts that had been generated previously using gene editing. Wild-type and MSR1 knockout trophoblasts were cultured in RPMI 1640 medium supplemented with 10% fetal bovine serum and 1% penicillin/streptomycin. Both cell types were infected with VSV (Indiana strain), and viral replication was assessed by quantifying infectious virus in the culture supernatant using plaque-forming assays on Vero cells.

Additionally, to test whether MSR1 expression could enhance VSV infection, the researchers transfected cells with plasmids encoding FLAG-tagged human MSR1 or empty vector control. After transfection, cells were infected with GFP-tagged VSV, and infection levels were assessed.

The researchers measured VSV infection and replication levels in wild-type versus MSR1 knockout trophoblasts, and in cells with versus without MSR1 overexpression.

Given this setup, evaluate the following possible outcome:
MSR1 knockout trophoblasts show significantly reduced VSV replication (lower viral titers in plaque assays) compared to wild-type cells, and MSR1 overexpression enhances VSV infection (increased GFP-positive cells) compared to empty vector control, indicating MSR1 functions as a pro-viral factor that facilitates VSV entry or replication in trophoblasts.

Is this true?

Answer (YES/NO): YES